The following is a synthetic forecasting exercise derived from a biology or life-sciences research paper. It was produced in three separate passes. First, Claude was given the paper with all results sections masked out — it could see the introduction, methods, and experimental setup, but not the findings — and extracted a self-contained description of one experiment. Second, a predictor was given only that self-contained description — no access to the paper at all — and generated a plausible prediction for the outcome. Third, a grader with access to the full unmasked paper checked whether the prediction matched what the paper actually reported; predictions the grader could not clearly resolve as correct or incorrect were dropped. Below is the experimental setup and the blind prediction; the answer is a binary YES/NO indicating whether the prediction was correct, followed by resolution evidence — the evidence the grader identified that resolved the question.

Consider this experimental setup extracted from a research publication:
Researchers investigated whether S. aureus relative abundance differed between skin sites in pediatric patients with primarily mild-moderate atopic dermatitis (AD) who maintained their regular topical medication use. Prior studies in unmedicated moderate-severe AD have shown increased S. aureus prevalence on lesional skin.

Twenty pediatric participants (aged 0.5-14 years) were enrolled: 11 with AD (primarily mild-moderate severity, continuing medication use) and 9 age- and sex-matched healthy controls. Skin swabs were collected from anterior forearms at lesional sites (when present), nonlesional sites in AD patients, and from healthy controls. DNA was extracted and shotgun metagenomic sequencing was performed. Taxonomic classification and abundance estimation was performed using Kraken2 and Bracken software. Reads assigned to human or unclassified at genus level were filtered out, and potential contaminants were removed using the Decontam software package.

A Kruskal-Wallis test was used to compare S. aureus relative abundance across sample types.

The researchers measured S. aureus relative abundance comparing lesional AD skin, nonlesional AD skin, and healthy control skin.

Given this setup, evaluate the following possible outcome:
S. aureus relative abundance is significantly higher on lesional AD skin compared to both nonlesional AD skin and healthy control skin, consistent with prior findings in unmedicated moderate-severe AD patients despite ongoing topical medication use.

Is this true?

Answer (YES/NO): NO